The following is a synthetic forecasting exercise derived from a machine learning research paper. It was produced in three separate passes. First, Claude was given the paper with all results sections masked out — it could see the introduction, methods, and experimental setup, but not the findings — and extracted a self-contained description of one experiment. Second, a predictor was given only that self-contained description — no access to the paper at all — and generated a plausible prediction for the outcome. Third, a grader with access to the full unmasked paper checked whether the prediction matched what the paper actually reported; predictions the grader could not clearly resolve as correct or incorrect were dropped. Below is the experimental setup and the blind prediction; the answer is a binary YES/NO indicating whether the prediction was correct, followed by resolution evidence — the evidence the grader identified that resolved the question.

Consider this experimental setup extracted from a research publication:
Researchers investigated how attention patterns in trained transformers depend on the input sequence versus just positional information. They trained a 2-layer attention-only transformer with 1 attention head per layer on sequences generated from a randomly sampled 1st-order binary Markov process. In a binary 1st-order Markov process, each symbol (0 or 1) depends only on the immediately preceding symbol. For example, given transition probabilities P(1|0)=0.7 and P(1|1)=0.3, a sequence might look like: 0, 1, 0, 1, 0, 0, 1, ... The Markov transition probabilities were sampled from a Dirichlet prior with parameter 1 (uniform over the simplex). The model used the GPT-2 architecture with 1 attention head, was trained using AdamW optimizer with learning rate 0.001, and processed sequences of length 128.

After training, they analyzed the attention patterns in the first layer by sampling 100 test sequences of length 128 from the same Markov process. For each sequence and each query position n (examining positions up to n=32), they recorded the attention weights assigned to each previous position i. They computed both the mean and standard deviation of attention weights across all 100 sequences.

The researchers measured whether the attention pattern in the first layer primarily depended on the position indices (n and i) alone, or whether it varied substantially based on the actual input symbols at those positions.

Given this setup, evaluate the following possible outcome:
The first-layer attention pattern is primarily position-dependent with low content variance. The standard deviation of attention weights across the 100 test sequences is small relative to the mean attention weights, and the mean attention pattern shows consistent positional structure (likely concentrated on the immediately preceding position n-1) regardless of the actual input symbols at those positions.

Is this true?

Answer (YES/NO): YES